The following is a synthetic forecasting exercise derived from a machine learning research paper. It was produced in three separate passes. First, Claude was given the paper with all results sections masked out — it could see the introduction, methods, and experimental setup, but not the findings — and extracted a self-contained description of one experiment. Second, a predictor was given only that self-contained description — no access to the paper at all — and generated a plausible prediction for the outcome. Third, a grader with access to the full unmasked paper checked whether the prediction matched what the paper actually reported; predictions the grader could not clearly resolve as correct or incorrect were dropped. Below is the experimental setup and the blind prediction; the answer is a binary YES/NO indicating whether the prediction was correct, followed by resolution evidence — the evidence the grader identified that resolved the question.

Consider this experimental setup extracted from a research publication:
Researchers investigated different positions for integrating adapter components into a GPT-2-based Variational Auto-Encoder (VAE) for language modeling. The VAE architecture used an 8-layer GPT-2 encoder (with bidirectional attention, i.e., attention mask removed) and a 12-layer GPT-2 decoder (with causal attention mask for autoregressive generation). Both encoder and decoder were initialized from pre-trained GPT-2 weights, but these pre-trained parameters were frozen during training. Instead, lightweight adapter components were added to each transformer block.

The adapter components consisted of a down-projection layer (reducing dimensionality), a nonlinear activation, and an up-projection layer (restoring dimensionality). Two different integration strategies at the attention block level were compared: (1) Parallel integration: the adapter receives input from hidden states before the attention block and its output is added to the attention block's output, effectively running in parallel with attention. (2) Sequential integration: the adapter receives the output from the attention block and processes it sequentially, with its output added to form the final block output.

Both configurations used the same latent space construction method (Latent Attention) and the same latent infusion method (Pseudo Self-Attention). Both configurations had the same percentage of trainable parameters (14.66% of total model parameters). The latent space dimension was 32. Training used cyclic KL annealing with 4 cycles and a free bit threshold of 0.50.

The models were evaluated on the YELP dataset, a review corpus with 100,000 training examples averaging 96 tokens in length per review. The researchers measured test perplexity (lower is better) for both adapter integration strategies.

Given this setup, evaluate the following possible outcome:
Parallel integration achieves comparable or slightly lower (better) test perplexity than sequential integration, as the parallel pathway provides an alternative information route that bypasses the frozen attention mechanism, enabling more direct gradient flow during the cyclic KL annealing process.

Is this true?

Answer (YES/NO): NO